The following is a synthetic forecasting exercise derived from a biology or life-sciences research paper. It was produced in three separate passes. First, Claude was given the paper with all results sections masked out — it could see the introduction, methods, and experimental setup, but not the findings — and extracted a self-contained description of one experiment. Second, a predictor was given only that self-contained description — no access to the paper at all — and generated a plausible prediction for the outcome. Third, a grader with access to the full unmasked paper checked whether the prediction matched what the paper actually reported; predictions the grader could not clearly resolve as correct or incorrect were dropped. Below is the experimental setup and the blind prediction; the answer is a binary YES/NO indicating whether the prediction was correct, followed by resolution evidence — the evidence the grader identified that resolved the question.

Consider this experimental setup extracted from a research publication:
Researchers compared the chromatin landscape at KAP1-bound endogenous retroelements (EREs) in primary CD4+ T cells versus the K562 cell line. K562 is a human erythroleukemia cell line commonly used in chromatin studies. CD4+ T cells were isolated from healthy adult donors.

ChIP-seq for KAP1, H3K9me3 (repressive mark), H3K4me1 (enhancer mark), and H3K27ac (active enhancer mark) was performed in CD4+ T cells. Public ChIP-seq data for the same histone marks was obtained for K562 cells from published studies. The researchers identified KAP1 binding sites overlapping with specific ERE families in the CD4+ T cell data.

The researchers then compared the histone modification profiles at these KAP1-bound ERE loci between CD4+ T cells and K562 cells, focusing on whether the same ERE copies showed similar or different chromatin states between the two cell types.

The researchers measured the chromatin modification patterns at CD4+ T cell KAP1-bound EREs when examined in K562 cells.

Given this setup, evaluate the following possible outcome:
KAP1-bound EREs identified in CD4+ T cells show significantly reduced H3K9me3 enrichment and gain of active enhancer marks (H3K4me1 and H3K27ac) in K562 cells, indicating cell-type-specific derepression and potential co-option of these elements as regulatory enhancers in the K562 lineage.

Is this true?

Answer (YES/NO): YES